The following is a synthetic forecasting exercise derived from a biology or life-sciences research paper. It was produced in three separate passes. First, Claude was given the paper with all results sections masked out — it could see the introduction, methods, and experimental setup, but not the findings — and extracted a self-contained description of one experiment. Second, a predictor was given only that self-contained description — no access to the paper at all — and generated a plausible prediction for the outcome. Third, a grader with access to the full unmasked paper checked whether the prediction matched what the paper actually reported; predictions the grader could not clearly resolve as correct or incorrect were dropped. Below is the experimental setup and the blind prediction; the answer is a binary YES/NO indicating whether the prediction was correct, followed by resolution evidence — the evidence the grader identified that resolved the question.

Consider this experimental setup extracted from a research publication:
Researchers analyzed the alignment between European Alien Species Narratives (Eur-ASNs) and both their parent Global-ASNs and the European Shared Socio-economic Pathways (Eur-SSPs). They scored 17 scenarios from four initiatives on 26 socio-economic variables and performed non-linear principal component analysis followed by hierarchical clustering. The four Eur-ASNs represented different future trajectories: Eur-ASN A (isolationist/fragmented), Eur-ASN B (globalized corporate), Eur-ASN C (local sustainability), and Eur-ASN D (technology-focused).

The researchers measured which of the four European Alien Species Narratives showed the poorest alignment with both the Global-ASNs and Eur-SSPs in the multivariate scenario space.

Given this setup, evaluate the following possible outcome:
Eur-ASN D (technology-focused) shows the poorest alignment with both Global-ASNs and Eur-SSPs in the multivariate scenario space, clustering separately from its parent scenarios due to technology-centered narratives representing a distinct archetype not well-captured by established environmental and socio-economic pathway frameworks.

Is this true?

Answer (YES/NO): NO